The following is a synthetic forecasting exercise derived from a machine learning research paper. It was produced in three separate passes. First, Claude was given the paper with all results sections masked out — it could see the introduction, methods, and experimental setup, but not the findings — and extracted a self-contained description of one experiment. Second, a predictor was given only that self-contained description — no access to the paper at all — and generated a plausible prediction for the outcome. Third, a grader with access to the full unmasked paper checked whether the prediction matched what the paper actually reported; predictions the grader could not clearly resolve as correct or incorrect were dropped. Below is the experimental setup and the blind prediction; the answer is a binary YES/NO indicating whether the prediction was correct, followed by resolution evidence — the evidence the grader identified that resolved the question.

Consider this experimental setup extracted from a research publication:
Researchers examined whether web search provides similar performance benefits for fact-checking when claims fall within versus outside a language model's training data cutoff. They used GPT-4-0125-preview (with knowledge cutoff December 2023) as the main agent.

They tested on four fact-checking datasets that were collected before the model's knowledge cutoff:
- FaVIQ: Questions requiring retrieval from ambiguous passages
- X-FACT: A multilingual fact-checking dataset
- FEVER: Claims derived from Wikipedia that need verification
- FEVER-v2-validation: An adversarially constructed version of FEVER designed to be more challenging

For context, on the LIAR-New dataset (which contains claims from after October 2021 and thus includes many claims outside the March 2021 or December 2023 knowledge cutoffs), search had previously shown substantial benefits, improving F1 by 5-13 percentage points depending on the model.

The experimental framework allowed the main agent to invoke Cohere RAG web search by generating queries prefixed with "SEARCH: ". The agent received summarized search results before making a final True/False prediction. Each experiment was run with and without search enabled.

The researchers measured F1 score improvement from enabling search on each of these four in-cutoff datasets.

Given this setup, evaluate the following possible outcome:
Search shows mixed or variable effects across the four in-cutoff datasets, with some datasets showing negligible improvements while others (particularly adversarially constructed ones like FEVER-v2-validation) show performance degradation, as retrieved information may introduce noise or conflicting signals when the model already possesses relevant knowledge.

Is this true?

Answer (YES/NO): NO